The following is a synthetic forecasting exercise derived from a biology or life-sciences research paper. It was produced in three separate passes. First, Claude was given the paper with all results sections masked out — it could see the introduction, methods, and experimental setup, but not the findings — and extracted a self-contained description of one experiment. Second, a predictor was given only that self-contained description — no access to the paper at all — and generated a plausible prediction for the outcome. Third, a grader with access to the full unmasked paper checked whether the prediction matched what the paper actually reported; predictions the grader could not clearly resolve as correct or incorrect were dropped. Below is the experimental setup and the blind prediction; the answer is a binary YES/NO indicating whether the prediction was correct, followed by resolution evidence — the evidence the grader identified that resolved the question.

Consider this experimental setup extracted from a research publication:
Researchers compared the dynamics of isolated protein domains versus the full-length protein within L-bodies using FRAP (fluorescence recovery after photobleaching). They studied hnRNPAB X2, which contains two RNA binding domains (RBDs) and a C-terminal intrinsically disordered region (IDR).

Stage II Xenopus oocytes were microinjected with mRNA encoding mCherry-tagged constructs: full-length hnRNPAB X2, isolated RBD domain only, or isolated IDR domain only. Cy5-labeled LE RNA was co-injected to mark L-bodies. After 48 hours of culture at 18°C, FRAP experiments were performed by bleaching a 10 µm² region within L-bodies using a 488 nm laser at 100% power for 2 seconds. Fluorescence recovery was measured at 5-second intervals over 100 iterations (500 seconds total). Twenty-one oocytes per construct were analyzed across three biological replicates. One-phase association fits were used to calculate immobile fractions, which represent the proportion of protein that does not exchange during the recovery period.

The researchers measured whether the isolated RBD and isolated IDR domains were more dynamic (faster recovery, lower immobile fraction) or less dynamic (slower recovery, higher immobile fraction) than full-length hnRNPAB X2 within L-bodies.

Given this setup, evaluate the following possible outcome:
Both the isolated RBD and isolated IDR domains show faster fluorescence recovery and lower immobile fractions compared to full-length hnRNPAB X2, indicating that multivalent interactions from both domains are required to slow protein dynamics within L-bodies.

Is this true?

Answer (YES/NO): NO